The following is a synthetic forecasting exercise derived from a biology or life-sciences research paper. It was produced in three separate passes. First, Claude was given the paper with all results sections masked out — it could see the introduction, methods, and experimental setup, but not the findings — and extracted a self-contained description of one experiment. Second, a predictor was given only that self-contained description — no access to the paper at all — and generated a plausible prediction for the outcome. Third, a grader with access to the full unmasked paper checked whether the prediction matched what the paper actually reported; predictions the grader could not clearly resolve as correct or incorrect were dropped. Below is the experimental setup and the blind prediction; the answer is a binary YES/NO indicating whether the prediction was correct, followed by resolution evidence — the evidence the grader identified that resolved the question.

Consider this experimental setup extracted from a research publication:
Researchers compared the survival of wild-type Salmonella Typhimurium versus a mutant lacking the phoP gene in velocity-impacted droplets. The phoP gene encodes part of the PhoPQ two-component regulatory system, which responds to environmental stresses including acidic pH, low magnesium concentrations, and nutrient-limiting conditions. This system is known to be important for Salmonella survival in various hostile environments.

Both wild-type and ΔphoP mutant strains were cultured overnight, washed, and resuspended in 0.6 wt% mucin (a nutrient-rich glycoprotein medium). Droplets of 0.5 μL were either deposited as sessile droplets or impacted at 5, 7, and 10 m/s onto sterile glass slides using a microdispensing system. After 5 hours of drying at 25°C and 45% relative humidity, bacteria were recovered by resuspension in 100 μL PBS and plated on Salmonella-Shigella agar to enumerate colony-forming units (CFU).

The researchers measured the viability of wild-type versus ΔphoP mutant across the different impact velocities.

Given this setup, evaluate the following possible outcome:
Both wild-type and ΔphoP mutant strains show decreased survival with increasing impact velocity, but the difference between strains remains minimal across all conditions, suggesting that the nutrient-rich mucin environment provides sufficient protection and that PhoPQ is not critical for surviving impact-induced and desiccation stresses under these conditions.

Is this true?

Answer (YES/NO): NO